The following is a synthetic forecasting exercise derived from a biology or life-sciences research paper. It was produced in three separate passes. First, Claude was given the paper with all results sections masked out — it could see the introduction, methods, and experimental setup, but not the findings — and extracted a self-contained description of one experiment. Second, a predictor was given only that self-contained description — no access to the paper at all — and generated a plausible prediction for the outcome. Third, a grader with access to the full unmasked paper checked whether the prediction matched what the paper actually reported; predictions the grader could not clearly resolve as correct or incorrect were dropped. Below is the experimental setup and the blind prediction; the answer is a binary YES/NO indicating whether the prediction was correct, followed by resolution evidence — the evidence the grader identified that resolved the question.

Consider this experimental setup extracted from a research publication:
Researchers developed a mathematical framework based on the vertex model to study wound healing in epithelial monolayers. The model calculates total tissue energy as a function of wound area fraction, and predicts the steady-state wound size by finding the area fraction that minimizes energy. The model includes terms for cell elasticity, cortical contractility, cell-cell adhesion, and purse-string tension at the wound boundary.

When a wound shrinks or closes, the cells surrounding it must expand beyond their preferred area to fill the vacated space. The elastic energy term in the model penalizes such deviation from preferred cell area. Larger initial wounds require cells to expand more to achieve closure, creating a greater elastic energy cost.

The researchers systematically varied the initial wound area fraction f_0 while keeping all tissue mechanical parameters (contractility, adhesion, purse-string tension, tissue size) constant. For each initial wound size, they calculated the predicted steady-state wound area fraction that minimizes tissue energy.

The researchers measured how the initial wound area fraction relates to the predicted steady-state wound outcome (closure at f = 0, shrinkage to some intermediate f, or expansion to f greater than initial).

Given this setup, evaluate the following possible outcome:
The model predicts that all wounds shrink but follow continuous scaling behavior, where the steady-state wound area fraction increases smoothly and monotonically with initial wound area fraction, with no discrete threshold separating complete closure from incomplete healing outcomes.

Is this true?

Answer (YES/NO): NO